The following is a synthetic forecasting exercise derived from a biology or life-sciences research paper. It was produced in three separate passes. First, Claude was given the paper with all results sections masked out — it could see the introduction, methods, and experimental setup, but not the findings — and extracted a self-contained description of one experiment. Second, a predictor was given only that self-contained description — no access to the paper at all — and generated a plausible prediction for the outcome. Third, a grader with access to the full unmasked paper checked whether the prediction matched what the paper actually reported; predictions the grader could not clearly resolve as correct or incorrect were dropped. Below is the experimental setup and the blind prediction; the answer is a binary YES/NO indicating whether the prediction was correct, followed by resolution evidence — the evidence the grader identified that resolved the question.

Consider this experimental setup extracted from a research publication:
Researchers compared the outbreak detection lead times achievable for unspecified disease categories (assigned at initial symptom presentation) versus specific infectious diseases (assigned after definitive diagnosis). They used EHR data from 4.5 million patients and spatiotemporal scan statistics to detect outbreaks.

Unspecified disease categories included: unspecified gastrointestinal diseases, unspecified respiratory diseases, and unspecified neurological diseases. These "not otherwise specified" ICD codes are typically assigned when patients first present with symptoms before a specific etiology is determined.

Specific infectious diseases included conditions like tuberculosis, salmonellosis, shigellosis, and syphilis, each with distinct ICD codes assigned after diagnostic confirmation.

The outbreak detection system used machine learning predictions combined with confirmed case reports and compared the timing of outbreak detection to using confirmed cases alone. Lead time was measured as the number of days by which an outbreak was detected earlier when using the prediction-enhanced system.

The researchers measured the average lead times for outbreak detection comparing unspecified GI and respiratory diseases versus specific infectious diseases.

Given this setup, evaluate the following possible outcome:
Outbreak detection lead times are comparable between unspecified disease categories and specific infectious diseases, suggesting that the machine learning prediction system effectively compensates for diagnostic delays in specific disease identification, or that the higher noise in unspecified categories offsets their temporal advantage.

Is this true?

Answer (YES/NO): NO